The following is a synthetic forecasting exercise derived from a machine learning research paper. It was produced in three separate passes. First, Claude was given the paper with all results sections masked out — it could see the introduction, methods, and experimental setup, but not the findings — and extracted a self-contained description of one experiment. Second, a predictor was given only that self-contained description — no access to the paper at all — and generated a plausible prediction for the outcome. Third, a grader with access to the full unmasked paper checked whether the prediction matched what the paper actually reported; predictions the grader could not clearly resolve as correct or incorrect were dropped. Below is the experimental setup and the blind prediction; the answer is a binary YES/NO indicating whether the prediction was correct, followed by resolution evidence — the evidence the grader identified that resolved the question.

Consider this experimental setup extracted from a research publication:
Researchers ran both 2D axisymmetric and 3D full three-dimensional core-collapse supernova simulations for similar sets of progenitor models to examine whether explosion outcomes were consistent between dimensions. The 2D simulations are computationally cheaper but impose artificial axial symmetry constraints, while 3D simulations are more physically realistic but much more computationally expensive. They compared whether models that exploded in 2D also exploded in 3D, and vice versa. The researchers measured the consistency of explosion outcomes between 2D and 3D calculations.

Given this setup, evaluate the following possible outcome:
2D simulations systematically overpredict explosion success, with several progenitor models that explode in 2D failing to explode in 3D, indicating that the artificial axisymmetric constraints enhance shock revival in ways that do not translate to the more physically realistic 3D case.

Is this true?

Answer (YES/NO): NO